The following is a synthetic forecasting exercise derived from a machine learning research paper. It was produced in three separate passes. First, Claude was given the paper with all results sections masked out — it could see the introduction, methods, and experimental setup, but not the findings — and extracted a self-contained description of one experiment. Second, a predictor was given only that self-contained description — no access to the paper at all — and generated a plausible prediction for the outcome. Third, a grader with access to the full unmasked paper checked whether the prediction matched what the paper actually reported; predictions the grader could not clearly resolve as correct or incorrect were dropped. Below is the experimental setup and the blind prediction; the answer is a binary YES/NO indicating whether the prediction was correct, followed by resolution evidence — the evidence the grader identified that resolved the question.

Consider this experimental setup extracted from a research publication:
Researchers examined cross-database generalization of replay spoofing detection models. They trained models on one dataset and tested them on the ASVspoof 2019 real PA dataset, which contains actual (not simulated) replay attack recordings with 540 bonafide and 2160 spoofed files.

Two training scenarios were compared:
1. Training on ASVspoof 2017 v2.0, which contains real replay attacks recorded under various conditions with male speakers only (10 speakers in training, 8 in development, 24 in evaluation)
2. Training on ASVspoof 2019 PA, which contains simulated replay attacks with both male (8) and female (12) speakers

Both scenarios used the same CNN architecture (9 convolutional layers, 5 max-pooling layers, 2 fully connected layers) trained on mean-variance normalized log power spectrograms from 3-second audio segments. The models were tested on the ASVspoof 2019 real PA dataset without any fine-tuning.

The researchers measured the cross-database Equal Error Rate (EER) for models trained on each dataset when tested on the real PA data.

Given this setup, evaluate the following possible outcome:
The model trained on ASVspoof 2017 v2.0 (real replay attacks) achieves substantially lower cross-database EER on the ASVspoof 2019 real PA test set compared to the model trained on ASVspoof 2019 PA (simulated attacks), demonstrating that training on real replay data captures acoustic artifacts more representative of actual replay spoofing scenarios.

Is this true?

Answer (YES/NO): NO